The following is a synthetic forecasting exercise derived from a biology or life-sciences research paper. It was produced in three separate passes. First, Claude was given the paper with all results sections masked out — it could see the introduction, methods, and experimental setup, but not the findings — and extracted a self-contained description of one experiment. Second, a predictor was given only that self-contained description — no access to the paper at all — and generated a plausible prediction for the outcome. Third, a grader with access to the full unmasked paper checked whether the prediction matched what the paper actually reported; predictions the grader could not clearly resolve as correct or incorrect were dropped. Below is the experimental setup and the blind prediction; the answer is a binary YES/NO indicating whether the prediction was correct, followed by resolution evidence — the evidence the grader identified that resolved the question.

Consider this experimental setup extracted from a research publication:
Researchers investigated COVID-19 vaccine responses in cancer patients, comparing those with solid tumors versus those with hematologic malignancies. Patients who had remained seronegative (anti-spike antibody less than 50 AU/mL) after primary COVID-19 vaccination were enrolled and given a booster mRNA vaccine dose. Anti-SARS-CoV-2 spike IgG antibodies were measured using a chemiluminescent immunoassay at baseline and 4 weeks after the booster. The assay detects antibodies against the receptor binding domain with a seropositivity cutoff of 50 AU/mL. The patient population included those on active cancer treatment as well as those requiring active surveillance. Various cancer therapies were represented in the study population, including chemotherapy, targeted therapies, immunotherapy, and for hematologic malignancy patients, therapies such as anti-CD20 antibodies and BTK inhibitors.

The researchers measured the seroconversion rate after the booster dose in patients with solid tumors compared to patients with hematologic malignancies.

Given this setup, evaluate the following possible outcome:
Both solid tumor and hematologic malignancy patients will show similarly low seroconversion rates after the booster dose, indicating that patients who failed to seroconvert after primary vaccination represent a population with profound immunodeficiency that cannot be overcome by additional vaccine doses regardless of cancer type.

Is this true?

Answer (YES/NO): NO